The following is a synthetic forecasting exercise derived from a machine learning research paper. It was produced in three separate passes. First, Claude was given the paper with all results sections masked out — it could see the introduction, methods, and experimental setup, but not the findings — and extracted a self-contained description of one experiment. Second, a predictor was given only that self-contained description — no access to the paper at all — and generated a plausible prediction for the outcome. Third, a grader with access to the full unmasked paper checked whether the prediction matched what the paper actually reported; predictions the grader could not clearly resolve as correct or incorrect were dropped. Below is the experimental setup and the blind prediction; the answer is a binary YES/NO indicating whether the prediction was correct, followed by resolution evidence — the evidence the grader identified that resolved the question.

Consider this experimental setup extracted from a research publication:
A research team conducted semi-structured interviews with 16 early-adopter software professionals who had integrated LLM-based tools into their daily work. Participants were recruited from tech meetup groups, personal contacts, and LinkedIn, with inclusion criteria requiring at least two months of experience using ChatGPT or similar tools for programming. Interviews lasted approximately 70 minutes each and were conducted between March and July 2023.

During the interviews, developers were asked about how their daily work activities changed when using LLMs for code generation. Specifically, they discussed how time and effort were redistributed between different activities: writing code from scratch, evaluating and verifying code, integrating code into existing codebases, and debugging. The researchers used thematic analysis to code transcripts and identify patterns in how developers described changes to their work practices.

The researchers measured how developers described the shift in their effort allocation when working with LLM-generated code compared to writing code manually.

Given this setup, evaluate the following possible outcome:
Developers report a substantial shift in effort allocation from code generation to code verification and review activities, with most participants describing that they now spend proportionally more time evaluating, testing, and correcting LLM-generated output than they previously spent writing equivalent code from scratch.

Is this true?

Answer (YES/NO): YES